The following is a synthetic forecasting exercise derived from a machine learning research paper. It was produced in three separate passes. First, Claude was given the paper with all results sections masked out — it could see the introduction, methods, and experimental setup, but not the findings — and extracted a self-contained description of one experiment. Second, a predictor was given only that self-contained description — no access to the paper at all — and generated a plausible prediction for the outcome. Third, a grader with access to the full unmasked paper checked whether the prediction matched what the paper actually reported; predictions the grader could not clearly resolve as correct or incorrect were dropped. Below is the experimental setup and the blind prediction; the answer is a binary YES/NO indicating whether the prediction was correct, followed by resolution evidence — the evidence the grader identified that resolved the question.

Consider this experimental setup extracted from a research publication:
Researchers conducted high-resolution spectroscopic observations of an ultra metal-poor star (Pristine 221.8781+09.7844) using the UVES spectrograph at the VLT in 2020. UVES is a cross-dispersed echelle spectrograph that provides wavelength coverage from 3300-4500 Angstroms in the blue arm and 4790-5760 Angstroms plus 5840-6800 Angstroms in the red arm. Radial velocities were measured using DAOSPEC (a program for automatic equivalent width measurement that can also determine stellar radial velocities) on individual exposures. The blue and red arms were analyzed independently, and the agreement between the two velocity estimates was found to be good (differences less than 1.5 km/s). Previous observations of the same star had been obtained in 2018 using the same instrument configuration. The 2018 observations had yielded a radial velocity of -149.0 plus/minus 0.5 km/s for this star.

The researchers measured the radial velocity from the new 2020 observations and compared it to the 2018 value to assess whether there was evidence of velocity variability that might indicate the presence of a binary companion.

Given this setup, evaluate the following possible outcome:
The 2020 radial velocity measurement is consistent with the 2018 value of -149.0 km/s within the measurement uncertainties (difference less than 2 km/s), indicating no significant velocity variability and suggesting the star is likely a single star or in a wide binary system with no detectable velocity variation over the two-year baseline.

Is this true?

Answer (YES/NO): YES